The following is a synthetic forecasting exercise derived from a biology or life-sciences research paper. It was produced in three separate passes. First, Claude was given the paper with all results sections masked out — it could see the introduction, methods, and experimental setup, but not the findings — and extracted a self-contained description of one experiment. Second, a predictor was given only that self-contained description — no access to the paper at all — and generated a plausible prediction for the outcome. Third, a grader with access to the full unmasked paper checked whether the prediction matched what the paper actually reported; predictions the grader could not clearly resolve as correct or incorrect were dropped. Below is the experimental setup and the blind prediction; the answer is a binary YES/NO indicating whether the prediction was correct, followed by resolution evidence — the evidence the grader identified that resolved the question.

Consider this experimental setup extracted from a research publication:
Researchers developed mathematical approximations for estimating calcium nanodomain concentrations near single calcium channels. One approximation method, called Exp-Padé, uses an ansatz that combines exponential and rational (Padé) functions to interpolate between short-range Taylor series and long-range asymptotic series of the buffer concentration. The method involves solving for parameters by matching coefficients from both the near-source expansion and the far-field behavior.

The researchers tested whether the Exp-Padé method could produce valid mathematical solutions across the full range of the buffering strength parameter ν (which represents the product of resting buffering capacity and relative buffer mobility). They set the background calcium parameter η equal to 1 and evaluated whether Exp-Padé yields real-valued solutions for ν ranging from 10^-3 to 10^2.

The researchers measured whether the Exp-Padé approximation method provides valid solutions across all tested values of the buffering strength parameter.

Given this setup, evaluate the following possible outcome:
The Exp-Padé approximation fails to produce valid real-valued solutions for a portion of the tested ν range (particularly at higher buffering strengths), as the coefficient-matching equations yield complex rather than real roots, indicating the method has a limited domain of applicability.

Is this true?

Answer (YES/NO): YES